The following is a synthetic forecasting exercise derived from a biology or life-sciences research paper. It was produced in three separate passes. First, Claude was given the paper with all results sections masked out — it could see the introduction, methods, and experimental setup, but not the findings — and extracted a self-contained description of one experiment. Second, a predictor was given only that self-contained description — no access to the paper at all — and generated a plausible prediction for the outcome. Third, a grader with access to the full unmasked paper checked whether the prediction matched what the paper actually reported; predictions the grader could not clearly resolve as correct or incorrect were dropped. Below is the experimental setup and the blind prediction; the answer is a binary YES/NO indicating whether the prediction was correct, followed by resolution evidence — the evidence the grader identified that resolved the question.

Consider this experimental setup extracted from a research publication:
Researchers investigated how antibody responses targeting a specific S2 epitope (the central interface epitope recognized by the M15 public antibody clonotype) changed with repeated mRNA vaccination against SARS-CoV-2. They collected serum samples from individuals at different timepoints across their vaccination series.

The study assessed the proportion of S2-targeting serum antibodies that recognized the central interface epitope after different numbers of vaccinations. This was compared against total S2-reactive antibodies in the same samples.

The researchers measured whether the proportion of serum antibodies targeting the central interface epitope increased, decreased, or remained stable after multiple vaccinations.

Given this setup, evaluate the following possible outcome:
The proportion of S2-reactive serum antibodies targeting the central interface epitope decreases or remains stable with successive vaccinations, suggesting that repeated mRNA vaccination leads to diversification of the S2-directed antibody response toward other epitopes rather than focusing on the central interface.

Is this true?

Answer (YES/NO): NO